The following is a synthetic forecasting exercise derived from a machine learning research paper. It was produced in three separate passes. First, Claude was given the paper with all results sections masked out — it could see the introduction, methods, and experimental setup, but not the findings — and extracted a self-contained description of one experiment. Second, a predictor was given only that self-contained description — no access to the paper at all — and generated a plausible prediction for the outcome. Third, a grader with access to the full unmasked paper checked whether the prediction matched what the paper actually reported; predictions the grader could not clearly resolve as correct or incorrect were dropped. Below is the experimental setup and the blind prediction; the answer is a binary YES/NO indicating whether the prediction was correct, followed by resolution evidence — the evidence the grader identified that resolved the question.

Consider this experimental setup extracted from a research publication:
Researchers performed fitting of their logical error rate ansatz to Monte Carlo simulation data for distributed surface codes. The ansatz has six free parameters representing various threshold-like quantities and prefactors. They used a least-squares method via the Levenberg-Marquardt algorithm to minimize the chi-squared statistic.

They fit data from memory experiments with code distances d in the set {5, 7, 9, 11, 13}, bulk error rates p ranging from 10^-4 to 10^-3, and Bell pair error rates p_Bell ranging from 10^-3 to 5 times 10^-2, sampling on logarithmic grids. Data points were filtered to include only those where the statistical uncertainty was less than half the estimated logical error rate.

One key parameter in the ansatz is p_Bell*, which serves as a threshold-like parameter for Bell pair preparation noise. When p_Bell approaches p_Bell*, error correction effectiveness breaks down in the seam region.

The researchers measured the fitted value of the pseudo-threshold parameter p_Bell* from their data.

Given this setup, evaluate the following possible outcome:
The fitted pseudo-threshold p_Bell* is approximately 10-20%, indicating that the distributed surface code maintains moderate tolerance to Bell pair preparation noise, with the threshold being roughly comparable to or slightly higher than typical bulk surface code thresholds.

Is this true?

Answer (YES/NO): NO